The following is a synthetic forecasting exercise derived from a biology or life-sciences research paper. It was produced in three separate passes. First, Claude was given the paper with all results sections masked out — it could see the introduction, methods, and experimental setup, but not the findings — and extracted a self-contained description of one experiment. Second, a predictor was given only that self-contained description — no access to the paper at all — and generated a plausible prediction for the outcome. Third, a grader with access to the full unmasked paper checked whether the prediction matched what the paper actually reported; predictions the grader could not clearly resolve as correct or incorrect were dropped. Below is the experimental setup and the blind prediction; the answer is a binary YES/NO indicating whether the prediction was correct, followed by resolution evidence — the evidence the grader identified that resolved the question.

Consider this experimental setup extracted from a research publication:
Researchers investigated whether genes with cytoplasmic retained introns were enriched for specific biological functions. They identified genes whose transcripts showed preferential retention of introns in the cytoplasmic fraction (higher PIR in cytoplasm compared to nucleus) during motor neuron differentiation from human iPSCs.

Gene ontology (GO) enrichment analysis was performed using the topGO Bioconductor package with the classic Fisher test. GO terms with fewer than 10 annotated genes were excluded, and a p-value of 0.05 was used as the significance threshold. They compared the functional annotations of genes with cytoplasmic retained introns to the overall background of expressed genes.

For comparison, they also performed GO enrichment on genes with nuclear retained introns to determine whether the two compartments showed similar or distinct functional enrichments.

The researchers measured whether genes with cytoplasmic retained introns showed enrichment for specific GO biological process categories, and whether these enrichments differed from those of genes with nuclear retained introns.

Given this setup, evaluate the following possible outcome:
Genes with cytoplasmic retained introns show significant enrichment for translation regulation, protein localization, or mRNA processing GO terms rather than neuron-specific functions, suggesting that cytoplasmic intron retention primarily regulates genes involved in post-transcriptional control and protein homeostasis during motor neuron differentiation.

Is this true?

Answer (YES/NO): YES